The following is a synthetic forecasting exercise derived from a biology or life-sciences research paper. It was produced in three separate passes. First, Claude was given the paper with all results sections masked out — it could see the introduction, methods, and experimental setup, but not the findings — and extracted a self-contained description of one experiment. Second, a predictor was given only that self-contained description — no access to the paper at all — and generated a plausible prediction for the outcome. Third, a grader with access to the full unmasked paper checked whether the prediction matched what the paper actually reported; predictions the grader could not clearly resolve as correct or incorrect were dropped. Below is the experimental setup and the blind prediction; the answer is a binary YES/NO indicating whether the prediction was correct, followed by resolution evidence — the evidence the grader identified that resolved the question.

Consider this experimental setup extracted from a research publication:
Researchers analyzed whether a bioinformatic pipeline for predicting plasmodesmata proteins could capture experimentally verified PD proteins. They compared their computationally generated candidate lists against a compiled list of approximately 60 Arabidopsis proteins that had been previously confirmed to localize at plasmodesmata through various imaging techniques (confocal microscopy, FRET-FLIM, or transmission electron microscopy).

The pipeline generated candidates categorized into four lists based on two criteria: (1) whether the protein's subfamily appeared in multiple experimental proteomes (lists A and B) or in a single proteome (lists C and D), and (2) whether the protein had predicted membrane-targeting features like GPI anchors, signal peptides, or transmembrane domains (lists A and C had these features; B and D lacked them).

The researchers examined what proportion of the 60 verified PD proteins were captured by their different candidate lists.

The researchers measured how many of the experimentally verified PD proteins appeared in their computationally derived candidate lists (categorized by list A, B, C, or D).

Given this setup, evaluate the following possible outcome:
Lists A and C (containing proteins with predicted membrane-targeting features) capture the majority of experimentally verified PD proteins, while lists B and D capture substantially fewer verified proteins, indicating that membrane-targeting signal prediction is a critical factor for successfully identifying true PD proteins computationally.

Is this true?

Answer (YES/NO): YES